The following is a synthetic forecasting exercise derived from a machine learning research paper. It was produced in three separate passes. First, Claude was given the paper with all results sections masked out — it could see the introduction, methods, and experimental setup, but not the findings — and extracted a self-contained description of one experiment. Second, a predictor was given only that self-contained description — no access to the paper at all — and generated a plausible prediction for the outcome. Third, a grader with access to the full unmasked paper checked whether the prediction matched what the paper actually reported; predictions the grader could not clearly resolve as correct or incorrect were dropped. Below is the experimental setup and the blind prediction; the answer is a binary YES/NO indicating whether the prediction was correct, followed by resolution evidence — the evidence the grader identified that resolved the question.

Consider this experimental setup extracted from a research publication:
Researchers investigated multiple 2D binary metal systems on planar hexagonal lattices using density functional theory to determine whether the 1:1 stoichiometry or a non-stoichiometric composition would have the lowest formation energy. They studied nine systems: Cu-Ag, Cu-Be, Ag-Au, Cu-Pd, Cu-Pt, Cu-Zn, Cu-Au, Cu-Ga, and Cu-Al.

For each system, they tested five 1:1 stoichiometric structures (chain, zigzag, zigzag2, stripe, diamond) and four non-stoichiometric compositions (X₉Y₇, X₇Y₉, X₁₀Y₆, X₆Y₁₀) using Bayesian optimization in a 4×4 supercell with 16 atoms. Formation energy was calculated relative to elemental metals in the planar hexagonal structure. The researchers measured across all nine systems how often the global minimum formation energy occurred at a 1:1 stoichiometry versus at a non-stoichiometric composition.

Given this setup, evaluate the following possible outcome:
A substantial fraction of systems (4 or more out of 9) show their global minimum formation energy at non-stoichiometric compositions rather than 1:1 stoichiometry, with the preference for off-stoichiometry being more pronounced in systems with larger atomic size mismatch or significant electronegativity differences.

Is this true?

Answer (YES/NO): NO